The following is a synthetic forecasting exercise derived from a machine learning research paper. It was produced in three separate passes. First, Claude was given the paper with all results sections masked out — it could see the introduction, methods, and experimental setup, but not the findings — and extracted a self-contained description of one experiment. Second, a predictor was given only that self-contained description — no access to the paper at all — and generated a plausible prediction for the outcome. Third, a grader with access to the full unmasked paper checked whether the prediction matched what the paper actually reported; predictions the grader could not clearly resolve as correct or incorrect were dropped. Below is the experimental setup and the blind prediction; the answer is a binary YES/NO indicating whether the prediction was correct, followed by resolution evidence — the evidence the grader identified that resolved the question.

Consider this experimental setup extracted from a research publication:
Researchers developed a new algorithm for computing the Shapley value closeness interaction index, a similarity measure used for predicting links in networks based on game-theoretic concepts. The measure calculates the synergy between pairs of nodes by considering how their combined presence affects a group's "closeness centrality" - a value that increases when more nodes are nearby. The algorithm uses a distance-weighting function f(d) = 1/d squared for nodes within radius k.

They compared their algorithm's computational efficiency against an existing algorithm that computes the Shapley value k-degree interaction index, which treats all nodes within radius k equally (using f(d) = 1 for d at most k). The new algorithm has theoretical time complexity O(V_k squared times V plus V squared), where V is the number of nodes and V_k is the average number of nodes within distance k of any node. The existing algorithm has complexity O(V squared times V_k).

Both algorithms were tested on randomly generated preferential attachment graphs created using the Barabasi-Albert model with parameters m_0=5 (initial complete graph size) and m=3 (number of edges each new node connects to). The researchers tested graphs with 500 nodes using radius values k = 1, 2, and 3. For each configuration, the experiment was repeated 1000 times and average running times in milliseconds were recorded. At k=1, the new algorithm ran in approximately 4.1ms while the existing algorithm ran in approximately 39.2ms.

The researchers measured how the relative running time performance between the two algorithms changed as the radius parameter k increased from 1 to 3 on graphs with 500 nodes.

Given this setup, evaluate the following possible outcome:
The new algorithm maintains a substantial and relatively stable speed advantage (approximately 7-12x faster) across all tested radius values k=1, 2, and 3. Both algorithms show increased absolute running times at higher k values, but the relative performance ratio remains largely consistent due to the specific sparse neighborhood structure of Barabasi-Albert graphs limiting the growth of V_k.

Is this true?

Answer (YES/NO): NO